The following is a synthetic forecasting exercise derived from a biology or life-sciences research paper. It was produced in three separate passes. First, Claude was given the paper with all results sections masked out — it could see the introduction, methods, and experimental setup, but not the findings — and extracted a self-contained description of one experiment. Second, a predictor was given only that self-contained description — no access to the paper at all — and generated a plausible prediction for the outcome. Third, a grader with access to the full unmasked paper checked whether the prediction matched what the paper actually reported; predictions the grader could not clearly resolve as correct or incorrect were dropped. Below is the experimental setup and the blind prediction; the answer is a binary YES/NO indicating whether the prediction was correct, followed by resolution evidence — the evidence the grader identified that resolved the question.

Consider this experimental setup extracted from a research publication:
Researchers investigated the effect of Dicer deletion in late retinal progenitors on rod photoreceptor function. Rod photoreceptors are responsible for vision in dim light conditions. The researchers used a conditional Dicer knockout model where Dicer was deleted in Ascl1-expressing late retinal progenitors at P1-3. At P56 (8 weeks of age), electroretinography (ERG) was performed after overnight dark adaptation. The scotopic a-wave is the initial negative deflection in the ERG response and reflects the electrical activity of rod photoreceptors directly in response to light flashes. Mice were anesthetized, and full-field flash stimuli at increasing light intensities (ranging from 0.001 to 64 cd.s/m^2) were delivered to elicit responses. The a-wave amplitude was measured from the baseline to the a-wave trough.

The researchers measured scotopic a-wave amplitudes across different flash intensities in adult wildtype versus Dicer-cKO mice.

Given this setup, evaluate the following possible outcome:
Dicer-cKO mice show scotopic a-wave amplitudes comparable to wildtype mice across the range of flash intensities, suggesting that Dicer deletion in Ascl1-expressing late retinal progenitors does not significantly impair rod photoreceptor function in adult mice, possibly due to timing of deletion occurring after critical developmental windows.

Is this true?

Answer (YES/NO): NO